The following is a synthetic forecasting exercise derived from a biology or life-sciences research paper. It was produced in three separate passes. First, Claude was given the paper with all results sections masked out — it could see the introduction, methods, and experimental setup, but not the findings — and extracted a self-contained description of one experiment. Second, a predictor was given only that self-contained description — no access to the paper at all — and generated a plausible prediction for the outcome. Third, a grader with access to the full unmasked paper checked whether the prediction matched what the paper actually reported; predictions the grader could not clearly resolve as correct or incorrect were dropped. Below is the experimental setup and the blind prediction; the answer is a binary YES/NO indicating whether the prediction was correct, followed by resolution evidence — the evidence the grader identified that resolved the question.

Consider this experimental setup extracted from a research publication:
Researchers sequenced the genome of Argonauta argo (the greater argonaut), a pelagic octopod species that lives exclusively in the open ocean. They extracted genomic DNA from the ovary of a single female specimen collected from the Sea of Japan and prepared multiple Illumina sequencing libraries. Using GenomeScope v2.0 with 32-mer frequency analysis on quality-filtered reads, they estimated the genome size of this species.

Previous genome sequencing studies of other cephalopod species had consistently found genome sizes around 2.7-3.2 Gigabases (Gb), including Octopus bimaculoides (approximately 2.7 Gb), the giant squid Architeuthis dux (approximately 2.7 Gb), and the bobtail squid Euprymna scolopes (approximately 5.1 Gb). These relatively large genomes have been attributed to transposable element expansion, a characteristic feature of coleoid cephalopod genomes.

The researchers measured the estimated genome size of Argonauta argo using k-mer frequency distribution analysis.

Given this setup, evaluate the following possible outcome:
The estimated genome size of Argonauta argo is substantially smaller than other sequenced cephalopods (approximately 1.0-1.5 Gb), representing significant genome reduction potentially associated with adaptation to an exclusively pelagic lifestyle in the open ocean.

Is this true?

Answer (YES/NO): YES